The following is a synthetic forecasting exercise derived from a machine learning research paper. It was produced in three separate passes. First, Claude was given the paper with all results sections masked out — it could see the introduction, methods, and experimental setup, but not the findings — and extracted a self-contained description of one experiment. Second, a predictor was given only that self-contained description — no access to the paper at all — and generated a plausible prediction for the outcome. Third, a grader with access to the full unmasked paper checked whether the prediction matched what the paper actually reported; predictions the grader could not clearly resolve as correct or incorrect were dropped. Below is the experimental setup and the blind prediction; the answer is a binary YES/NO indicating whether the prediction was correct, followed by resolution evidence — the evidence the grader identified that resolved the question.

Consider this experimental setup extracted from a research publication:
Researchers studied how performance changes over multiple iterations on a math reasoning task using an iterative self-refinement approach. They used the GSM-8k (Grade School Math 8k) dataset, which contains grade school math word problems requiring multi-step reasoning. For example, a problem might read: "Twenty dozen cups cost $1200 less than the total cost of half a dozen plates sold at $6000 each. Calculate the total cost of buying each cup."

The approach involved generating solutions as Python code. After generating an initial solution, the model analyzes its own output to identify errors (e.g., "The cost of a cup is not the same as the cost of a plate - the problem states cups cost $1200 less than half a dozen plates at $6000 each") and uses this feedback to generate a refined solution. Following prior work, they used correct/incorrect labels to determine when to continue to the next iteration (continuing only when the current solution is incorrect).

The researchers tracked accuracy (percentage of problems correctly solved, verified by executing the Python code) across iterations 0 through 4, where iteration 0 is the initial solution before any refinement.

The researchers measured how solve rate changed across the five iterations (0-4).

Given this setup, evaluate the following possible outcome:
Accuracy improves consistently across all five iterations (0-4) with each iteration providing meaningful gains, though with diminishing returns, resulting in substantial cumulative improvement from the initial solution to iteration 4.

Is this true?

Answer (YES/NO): YES